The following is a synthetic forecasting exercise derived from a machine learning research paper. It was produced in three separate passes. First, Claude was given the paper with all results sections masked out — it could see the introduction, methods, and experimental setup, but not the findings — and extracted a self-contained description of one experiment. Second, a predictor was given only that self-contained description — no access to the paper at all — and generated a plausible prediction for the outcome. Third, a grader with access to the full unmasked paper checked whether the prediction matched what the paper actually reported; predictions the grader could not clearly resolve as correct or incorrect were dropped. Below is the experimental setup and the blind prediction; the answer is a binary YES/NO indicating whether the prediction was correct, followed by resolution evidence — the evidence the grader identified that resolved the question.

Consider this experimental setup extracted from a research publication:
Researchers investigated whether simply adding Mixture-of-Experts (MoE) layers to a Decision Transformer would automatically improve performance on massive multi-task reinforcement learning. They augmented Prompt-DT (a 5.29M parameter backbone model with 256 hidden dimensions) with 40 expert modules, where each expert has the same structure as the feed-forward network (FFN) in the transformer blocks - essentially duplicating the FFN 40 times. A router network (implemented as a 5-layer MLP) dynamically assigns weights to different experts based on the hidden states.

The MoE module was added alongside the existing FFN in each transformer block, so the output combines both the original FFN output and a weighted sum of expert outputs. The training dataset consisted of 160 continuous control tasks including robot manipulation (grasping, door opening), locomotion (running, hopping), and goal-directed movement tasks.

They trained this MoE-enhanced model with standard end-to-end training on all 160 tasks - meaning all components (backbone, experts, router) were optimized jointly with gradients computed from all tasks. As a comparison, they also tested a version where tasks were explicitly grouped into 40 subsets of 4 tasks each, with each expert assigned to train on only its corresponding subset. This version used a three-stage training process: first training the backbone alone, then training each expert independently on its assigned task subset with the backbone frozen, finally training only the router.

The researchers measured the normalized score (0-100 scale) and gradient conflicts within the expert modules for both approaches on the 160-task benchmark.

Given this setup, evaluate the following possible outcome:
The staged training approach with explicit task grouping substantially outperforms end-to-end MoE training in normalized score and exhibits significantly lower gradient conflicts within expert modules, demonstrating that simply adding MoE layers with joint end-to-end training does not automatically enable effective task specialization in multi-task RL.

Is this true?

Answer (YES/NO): YES